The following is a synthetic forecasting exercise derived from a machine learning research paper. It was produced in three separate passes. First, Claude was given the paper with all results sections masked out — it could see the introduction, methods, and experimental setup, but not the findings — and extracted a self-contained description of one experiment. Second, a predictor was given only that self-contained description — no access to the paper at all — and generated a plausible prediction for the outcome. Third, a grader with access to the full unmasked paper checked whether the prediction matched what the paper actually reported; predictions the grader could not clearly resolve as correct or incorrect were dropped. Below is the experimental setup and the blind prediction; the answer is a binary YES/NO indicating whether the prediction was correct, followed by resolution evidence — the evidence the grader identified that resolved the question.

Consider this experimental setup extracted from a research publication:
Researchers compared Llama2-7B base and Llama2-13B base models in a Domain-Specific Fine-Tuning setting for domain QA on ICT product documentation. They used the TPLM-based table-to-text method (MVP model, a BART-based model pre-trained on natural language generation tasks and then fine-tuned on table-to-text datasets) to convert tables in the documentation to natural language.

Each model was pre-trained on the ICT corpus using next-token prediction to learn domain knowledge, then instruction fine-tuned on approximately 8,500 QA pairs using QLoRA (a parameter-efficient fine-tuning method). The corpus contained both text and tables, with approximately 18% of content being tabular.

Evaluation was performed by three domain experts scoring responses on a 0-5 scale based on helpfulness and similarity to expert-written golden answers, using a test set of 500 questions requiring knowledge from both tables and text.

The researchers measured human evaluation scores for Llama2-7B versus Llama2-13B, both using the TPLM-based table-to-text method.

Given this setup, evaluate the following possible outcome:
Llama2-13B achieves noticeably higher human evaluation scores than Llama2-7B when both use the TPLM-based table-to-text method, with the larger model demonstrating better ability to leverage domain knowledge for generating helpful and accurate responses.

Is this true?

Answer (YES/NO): NO